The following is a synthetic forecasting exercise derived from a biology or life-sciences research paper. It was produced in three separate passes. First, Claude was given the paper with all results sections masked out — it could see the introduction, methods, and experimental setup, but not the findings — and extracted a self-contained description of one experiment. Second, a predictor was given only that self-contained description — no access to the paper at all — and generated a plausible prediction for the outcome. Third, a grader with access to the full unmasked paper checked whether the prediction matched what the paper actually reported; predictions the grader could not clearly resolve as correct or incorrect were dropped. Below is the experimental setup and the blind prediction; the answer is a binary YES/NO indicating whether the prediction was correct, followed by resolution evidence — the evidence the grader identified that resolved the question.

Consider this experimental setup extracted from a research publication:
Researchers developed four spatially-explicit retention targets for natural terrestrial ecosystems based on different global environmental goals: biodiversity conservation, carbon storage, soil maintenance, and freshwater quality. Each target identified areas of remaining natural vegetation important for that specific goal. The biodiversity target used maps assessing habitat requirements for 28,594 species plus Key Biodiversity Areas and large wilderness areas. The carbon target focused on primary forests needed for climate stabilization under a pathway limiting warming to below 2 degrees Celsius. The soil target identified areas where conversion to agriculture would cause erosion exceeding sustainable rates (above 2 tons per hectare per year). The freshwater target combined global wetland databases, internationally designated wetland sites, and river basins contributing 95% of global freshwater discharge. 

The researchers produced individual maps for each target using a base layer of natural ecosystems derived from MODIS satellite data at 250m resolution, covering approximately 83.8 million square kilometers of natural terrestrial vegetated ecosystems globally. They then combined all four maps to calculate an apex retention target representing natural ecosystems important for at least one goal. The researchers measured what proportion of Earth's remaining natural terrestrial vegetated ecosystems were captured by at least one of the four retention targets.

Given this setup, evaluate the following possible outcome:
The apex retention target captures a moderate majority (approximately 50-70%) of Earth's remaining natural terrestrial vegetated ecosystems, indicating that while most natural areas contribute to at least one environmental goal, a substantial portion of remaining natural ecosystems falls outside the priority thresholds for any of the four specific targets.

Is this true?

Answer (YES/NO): NO